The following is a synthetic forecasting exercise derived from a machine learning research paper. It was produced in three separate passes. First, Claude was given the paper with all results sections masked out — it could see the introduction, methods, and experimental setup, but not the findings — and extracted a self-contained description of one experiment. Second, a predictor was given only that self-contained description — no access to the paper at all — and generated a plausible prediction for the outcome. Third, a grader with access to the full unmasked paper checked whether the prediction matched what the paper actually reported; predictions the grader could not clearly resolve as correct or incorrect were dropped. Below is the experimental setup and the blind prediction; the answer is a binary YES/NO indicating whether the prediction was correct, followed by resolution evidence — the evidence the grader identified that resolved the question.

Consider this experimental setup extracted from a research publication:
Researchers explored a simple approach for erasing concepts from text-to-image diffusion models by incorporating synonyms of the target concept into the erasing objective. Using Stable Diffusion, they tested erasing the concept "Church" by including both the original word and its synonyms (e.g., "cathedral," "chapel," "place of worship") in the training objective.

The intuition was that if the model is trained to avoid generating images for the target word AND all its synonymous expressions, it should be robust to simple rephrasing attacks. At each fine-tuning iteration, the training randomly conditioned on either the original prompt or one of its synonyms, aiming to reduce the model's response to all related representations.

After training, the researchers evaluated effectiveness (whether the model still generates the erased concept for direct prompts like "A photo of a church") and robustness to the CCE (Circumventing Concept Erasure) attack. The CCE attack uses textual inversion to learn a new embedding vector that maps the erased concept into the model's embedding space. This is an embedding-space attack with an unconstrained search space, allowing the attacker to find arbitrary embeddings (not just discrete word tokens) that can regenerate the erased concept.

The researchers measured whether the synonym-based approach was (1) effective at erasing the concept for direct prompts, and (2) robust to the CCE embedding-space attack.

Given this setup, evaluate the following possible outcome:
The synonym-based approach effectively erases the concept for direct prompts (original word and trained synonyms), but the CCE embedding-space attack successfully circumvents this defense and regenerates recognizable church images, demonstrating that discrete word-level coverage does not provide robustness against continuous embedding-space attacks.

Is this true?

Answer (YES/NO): YES